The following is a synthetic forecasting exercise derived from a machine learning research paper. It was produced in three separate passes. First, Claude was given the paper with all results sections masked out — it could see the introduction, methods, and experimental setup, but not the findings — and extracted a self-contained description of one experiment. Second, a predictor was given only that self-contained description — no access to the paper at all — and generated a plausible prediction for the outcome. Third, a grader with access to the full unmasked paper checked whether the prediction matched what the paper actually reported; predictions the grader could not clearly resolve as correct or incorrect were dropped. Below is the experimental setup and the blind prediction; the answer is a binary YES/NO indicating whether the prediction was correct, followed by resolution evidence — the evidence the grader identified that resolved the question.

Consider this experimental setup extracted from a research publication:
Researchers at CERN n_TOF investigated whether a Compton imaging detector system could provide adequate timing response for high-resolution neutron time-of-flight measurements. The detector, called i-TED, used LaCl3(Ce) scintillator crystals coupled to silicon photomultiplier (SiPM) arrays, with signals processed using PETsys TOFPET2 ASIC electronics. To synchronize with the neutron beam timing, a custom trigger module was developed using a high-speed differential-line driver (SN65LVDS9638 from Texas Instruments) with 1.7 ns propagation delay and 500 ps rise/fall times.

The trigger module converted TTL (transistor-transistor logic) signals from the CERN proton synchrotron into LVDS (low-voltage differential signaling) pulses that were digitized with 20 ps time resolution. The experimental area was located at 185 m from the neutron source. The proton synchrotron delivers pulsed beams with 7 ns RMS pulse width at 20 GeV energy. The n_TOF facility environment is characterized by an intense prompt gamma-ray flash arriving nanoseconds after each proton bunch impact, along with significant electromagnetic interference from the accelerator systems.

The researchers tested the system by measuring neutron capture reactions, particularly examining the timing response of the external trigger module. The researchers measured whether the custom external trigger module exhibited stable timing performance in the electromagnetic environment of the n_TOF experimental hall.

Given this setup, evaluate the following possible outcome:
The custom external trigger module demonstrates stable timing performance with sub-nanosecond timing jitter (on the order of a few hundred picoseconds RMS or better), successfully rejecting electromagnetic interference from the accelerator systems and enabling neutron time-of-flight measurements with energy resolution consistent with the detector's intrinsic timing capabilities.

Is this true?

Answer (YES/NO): NO